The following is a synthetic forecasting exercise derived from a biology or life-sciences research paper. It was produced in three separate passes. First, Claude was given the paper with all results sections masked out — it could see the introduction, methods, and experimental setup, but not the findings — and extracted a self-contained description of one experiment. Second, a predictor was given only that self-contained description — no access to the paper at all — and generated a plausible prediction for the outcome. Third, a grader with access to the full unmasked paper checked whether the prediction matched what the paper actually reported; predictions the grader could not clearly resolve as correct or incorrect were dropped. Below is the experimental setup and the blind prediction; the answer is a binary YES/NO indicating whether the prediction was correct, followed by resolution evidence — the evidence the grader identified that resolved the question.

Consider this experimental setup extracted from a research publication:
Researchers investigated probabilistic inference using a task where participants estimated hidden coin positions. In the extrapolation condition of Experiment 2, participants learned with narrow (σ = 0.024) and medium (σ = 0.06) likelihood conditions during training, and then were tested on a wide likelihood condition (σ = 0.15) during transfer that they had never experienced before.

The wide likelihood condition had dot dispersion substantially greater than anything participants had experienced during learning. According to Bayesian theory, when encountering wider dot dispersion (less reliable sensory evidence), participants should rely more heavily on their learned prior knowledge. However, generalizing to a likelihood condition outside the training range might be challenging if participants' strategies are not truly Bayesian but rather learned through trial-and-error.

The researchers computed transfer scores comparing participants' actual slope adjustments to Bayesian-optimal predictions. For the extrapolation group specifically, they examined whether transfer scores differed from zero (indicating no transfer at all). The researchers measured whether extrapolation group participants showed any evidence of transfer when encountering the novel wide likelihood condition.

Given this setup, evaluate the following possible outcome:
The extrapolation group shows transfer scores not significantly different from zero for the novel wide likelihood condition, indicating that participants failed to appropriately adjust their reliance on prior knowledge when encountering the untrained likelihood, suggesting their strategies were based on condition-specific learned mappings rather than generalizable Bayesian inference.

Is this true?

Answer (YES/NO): NO